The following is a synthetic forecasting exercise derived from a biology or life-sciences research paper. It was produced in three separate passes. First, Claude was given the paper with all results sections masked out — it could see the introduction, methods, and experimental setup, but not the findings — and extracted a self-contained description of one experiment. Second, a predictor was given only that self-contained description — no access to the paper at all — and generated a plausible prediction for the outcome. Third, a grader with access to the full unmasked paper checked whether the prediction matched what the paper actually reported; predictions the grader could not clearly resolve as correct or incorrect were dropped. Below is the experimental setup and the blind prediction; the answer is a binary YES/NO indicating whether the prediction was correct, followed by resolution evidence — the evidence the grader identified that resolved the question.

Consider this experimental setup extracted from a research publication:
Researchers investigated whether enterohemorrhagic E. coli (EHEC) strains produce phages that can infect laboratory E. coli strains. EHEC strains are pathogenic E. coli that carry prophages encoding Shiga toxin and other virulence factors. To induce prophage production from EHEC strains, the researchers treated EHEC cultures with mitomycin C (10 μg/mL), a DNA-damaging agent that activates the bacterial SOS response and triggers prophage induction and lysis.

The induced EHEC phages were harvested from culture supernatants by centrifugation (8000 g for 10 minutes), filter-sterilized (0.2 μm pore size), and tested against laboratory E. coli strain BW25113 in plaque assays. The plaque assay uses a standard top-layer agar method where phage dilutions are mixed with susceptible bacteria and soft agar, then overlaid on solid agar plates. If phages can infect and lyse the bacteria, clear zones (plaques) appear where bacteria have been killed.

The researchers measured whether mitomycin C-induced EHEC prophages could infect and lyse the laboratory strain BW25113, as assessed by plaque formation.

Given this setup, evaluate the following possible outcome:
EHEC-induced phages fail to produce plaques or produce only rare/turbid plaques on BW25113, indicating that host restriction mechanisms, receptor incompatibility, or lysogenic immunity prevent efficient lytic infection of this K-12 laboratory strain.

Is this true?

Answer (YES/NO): NO